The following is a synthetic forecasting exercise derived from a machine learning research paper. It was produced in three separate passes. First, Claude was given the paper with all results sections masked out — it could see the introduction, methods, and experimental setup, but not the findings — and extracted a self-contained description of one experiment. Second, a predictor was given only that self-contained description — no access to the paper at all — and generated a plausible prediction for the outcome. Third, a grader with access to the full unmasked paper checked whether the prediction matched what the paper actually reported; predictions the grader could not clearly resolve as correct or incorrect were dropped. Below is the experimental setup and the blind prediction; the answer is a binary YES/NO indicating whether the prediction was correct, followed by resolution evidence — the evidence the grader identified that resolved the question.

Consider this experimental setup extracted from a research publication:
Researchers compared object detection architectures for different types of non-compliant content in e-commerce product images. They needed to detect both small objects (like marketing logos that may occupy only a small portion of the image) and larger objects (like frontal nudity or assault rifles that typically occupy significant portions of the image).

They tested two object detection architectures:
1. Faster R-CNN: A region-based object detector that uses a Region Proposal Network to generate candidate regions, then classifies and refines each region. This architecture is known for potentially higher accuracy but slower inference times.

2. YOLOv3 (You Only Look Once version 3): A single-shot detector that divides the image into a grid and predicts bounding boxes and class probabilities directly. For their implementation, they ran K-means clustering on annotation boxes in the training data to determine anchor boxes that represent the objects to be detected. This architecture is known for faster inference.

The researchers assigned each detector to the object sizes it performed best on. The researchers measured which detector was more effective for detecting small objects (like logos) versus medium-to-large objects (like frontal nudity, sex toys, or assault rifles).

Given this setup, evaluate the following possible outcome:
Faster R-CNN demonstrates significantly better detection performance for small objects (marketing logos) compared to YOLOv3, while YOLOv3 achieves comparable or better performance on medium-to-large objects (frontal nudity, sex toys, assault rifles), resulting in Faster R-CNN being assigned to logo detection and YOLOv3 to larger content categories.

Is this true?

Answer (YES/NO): NO